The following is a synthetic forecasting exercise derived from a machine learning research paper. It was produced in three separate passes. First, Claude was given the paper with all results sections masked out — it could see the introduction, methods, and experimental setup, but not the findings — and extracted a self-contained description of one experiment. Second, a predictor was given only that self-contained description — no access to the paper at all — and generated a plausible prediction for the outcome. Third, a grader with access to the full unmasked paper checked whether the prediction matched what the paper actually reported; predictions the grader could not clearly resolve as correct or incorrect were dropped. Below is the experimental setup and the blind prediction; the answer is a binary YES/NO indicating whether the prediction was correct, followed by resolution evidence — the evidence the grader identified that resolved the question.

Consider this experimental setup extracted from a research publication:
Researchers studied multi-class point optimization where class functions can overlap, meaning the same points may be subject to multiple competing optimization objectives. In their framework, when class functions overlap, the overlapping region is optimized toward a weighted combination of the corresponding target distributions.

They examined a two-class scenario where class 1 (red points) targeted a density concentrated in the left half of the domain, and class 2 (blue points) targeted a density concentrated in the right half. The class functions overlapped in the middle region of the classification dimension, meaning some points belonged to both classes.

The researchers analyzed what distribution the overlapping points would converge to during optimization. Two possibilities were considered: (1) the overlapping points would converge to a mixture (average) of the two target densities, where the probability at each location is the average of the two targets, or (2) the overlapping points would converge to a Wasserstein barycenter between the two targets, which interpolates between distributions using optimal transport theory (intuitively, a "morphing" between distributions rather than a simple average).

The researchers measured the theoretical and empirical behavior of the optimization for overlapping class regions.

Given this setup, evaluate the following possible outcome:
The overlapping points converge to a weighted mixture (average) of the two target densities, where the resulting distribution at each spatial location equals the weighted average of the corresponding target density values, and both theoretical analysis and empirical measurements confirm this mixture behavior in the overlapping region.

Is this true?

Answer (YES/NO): NO